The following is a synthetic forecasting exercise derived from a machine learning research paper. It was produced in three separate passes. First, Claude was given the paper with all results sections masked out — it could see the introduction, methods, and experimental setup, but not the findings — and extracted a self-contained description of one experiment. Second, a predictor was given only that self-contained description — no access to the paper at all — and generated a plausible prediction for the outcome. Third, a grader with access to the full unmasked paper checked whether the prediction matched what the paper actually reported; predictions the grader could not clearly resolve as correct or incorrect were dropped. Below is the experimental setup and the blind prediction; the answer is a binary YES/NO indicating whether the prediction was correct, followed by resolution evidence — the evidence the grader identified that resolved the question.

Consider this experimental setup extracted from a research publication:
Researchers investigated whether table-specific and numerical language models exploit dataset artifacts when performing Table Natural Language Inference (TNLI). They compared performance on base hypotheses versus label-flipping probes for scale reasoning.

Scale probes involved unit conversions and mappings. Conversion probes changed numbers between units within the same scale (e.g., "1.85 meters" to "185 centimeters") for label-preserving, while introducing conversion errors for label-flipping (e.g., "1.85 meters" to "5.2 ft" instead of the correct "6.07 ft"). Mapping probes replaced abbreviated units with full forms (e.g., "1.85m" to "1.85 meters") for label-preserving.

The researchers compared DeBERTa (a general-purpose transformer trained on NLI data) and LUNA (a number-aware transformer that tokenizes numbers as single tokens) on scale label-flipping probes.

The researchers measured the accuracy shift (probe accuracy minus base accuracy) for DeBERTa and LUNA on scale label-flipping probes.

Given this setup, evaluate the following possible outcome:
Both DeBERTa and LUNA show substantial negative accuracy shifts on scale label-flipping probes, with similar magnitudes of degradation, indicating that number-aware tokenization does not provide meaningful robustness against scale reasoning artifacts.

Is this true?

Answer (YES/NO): YES